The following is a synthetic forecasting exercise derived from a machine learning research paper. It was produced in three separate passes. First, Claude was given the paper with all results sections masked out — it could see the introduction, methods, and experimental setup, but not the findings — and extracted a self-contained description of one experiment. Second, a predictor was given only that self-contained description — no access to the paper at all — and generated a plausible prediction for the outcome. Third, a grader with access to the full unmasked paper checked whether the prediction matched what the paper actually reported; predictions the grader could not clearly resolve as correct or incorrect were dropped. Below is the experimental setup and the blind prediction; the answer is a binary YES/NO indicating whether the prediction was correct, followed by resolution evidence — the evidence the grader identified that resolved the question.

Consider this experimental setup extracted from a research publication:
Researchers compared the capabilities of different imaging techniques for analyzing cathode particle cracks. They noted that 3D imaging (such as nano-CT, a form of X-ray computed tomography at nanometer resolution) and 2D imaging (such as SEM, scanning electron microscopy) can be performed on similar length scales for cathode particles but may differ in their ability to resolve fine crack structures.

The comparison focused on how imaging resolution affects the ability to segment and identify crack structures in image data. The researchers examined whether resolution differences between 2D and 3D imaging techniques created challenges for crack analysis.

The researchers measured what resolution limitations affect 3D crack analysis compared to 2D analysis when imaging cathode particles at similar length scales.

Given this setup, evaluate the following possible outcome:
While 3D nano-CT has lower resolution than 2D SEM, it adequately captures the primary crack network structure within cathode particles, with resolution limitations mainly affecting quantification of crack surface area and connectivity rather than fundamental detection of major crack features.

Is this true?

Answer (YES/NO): NO